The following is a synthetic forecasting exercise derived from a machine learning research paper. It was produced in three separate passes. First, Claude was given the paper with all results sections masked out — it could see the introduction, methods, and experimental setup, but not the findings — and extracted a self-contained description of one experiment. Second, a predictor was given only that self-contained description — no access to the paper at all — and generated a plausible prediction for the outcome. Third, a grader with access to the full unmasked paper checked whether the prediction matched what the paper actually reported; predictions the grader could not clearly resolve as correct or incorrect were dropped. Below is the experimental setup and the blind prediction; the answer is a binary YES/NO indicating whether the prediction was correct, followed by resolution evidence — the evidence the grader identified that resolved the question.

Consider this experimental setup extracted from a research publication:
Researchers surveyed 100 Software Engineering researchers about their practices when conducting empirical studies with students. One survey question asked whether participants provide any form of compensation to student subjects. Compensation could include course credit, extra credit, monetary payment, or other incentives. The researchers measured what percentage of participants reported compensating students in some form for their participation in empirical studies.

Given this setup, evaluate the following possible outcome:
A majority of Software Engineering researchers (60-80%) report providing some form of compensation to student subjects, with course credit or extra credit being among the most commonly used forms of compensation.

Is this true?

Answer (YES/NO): NO